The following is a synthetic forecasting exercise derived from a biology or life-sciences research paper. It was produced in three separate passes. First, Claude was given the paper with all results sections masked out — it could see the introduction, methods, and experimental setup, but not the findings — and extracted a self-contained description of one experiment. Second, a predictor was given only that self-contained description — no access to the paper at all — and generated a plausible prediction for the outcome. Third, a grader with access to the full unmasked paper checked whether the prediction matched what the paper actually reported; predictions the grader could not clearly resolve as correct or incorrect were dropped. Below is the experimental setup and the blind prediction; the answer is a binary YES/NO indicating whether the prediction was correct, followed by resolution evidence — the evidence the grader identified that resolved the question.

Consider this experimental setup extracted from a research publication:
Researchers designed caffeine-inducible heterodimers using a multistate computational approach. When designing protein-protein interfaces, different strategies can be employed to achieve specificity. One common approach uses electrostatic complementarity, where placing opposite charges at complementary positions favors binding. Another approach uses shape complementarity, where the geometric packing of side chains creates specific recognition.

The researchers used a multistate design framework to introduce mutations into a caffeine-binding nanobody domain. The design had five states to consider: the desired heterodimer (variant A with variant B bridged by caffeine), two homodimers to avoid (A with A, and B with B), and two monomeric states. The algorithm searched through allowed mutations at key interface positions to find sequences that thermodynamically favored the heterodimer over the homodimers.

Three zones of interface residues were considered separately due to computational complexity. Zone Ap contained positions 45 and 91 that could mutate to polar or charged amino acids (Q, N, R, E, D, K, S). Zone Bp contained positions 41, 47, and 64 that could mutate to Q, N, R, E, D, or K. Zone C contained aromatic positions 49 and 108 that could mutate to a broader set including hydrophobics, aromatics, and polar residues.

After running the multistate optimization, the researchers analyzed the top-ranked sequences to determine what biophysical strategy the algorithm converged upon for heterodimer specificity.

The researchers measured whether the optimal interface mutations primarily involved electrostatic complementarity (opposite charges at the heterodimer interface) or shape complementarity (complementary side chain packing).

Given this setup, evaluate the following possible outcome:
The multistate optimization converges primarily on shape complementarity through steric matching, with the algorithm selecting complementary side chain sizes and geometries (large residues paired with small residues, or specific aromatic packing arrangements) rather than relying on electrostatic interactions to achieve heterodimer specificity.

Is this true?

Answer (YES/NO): NO